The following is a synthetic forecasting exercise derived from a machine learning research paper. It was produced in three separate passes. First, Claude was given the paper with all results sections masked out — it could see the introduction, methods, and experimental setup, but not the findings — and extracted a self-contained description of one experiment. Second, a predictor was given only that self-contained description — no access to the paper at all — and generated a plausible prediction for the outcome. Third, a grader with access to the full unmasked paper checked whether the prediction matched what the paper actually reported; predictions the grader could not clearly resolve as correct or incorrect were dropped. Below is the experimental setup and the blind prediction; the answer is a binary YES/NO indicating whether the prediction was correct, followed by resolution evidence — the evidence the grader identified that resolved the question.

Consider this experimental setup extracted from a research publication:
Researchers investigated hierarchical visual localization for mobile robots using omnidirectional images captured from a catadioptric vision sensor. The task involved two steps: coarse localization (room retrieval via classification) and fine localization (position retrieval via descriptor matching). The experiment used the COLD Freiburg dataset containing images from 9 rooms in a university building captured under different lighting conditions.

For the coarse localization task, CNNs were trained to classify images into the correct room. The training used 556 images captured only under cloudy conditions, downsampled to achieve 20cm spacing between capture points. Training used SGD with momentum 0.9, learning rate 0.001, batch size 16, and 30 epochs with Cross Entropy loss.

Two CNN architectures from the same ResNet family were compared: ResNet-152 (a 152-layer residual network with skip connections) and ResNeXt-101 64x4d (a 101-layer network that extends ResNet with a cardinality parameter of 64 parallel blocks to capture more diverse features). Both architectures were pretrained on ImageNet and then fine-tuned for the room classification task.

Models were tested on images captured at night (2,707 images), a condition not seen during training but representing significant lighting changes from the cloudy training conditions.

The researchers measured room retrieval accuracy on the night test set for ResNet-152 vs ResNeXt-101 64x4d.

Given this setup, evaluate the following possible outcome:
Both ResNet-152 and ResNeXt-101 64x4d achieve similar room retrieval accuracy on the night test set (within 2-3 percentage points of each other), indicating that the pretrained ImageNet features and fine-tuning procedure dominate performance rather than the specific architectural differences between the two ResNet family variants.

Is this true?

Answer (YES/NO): YES